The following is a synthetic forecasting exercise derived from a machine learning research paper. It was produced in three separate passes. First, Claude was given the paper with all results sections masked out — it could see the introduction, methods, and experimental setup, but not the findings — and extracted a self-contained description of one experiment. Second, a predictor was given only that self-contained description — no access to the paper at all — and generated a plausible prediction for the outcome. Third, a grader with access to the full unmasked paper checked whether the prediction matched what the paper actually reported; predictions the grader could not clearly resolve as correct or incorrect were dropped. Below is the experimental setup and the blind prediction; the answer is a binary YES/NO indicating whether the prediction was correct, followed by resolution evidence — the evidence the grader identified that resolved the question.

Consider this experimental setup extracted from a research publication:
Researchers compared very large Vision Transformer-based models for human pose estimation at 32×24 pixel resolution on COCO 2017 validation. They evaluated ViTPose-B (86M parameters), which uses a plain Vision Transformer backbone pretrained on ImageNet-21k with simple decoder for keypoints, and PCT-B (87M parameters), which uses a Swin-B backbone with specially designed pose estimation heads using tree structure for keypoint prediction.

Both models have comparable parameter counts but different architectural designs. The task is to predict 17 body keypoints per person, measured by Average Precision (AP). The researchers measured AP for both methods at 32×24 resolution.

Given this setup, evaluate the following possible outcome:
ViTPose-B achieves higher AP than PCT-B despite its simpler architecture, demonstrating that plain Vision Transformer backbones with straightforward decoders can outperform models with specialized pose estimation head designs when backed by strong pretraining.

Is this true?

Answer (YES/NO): YES